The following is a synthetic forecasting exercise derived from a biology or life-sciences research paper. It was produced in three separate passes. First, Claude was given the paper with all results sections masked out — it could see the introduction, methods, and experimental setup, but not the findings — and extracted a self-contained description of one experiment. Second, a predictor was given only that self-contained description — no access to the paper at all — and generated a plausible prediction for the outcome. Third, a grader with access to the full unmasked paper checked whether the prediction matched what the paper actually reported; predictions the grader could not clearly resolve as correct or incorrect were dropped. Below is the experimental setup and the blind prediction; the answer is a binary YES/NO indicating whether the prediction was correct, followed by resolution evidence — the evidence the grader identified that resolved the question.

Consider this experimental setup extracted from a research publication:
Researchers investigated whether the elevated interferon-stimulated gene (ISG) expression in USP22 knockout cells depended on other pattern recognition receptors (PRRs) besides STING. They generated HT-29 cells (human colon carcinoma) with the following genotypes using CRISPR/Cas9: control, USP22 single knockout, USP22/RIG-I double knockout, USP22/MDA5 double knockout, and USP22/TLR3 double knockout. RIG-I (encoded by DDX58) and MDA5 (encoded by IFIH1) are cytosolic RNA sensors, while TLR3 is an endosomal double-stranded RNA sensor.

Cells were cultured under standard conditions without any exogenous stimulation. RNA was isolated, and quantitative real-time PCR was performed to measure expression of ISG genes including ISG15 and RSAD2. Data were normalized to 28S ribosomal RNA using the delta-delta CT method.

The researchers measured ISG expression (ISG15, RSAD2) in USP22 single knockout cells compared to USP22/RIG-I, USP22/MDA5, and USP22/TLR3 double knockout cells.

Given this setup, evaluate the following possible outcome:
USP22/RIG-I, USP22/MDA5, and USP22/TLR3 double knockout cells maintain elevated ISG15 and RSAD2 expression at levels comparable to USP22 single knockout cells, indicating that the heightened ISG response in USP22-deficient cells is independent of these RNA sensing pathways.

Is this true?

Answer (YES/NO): YES